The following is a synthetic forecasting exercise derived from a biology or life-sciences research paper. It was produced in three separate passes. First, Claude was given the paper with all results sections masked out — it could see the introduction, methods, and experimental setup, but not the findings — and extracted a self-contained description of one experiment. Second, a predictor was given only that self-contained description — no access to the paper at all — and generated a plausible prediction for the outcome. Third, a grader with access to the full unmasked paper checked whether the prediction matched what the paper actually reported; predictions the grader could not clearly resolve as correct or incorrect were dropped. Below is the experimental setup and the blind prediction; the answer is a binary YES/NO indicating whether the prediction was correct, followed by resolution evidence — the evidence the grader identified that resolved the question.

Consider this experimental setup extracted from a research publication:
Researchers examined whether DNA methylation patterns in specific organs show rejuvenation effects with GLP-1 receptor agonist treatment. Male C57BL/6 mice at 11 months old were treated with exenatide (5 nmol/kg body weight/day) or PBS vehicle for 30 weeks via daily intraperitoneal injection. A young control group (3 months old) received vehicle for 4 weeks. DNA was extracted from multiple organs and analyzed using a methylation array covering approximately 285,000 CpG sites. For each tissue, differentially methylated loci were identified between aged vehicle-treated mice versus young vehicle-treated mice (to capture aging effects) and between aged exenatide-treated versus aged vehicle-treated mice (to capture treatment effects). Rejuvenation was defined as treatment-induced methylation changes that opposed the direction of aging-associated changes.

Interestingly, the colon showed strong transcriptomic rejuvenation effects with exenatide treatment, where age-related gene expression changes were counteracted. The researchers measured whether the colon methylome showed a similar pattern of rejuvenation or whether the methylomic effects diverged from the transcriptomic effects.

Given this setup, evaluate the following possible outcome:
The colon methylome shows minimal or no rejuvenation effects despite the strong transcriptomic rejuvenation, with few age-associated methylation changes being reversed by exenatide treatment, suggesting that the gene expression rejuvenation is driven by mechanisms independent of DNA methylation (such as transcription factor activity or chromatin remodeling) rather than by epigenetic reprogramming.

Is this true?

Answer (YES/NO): YES